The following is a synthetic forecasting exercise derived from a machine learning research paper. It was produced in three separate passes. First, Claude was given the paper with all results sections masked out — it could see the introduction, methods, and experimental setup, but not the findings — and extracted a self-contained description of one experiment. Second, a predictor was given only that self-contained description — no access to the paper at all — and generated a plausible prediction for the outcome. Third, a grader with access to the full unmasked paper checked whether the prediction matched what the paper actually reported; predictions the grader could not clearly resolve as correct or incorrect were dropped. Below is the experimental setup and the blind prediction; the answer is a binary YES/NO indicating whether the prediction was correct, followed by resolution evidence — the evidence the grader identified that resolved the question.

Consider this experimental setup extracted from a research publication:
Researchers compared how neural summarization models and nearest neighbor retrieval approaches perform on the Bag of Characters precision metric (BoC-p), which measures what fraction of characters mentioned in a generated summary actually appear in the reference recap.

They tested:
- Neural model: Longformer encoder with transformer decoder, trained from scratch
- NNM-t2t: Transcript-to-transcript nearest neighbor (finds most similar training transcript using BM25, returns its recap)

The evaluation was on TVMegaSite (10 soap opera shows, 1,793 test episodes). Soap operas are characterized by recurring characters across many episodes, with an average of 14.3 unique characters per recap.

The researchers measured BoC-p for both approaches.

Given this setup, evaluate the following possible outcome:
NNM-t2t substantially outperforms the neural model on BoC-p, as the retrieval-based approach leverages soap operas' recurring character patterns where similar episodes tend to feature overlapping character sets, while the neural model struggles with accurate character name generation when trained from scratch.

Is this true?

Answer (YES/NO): NO